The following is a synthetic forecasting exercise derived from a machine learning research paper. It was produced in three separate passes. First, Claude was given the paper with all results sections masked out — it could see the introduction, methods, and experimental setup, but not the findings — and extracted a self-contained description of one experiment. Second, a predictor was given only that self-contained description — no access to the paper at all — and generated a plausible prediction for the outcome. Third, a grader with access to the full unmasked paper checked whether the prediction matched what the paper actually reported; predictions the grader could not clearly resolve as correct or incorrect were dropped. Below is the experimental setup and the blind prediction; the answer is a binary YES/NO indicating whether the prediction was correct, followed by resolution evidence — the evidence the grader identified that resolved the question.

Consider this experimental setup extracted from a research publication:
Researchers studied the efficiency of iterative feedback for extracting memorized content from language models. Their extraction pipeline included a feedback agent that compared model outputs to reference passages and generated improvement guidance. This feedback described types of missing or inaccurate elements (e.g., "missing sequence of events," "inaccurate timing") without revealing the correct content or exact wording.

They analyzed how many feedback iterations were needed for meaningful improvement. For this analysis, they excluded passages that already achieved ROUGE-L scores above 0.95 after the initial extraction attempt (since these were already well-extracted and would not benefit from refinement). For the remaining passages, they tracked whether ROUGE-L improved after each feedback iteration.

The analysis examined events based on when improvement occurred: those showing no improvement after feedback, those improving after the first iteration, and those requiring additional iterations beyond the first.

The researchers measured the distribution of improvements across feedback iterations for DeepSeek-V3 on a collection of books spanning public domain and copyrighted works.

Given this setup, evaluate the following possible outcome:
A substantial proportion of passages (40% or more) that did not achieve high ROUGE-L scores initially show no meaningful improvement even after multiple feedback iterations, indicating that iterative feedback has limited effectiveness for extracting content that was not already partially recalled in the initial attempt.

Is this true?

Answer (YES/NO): YES